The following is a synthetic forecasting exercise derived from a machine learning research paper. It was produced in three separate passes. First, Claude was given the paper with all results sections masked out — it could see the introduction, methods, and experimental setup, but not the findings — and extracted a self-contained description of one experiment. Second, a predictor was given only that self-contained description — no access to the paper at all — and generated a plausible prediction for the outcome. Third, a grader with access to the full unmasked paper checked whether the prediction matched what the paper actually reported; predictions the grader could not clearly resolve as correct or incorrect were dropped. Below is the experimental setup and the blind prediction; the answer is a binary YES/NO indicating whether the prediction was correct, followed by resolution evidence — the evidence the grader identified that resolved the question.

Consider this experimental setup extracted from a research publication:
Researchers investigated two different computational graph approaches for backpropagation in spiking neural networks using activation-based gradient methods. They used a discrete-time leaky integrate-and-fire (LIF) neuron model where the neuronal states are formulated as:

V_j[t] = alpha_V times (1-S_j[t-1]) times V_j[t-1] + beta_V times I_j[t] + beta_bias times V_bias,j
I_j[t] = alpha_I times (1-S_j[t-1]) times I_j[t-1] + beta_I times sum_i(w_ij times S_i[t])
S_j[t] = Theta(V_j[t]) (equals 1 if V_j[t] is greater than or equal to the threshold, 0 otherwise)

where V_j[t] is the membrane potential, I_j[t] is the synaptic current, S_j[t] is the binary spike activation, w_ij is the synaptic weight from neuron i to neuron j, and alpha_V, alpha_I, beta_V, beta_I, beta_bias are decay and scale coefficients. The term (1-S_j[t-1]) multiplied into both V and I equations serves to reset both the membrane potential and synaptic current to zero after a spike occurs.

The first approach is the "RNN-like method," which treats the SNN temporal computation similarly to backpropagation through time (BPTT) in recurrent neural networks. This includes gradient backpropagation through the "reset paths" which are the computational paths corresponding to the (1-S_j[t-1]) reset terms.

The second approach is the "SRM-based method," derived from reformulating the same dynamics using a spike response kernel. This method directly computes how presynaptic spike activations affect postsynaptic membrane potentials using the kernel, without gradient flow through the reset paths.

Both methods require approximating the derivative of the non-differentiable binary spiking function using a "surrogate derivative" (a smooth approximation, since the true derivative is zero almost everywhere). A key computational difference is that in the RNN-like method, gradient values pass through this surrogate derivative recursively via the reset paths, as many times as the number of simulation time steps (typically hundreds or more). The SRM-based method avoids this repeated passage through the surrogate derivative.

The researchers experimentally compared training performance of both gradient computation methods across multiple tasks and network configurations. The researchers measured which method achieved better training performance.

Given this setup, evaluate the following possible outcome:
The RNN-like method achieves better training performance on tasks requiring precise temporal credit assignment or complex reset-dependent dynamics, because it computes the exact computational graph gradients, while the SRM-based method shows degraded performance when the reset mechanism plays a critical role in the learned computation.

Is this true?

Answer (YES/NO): NO